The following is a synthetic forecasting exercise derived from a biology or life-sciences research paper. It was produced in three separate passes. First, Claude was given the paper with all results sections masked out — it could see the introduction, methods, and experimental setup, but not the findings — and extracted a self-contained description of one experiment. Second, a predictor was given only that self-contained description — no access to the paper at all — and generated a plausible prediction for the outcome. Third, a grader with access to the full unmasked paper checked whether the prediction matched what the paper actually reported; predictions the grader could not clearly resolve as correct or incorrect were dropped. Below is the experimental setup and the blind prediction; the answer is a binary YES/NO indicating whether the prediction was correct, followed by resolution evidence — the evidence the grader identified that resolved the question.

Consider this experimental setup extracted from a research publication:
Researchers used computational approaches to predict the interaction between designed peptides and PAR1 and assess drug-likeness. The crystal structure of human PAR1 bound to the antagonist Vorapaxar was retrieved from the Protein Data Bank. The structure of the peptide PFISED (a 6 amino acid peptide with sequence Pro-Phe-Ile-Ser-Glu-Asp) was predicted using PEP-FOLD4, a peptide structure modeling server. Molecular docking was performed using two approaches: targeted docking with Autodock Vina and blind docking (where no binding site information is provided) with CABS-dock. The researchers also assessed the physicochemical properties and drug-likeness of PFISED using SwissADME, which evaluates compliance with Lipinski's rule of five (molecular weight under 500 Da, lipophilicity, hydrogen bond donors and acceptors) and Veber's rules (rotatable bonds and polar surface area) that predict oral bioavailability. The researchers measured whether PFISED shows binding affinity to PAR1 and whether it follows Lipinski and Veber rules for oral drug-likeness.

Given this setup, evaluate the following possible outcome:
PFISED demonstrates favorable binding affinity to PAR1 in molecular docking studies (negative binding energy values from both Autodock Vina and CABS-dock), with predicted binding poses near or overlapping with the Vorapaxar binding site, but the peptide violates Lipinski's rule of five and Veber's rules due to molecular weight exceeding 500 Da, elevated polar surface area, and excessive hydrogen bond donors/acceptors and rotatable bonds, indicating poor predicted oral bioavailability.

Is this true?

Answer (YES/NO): NO